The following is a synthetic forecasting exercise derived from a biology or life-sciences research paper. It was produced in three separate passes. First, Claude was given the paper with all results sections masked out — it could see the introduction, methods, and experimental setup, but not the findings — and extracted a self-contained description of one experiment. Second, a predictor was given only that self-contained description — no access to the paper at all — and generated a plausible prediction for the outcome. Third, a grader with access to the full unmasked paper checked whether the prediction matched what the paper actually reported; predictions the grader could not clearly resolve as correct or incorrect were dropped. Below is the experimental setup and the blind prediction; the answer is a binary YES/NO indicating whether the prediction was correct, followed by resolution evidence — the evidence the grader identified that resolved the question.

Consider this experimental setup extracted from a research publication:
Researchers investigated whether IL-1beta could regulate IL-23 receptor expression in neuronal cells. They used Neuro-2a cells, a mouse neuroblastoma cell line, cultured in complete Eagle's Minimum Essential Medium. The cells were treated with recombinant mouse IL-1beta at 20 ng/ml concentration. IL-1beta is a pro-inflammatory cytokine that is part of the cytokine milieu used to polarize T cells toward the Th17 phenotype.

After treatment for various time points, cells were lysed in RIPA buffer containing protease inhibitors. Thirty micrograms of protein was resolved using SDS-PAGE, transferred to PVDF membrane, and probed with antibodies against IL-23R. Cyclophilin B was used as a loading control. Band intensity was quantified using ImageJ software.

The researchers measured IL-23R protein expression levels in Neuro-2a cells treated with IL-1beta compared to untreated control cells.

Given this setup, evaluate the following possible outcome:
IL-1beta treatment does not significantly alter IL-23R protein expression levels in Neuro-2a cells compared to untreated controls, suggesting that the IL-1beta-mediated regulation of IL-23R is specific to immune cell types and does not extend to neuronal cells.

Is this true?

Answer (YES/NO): YES